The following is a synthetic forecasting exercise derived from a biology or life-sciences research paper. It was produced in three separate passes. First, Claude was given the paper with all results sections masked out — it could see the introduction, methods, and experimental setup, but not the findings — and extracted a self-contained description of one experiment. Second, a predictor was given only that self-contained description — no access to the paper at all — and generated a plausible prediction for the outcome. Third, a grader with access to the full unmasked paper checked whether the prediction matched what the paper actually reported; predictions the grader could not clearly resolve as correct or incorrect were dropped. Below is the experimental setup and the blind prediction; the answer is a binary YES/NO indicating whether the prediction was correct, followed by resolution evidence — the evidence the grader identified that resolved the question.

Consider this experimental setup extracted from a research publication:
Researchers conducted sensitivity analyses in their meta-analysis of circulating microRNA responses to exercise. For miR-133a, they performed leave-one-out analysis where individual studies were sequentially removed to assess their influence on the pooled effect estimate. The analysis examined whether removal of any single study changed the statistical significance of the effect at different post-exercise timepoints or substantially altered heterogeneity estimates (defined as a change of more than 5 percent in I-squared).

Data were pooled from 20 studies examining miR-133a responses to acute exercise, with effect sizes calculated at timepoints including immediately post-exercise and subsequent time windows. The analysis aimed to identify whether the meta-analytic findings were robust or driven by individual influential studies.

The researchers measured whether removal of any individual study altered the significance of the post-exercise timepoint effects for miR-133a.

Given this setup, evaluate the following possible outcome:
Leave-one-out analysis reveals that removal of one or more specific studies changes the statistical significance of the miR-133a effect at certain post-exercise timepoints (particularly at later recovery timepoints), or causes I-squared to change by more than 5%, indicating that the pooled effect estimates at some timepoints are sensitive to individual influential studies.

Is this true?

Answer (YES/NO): YES